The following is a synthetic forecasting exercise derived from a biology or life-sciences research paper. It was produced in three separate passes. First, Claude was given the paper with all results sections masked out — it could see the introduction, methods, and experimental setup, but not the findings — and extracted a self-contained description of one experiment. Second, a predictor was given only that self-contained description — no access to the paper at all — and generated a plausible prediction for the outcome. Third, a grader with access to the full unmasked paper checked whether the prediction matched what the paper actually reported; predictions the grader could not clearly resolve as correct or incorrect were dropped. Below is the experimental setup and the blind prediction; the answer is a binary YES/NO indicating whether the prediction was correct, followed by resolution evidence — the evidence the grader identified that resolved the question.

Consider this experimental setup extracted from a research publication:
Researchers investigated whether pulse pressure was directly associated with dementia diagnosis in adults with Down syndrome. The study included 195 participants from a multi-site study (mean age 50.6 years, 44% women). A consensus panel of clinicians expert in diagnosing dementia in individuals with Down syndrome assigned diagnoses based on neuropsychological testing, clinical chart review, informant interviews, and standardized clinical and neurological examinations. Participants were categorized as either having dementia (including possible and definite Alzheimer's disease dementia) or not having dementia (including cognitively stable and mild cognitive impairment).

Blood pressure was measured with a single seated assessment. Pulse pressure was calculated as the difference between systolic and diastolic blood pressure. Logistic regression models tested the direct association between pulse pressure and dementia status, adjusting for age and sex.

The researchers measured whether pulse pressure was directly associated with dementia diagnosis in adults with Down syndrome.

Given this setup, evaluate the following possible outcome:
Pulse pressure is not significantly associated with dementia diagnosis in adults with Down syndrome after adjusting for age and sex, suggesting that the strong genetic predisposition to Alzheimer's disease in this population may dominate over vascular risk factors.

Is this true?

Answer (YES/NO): YES